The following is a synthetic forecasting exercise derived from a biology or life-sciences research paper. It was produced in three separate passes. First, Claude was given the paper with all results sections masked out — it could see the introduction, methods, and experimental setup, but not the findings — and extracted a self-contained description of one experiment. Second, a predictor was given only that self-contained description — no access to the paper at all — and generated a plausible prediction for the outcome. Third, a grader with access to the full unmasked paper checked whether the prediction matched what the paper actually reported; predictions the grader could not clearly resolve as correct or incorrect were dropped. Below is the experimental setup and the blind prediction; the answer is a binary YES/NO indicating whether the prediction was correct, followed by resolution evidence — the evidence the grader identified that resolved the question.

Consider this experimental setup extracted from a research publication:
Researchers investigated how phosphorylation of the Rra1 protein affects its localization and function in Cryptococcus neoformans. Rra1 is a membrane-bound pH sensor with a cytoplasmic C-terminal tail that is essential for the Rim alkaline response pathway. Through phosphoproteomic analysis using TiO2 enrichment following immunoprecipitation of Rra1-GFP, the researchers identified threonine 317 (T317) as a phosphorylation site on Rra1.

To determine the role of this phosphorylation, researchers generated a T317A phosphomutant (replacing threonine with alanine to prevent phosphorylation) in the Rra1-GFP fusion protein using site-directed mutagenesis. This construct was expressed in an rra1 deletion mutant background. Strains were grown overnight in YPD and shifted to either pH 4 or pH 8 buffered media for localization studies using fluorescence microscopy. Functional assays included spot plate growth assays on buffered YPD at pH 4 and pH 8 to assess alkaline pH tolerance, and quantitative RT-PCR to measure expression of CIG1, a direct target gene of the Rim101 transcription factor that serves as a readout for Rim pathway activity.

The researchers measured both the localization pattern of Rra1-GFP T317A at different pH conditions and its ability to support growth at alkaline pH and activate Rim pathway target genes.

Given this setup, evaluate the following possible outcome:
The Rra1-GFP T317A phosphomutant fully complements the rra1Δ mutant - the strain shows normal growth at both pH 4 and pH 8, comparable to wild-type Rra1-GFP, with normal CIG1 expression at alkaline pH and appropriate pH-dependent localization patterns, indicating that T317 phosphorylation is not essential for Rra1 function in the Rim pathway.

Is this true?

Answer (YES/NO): NO